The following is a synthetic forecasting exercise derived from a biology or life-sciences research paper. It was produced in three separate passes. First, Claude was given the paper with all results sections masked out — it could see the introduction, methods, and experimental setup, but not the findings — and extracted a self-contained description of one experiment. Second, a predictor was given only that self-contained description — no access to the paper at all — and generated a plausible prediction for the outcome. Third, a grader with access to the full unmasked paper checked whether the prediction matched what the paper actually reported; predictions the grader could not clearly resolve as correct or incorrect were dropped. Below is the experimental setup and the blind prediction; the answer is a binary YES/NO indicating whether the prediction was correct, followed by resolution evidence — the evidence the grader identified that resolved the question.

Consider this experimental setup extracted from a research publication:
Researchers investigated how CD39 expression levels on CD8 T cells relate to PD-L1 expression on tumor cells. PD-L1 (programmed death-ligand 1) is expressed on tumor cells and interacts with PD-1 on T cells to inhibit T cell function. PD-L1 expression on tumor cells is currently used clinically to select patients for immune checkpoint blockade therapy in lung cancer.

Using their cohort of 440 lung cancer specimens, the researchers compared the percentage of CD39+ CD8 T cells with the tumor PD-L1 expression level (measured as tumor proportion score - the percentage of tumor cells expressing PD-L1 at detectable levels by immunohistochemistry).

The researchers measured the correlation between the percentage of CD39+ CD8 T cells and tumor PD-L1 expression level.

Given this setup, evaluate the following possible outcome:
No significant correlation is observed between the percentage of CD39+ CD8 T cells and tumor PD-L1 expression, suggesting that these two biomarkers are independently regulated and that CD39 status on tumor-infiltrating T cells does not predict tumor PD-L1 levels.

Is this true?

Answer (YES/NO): NO